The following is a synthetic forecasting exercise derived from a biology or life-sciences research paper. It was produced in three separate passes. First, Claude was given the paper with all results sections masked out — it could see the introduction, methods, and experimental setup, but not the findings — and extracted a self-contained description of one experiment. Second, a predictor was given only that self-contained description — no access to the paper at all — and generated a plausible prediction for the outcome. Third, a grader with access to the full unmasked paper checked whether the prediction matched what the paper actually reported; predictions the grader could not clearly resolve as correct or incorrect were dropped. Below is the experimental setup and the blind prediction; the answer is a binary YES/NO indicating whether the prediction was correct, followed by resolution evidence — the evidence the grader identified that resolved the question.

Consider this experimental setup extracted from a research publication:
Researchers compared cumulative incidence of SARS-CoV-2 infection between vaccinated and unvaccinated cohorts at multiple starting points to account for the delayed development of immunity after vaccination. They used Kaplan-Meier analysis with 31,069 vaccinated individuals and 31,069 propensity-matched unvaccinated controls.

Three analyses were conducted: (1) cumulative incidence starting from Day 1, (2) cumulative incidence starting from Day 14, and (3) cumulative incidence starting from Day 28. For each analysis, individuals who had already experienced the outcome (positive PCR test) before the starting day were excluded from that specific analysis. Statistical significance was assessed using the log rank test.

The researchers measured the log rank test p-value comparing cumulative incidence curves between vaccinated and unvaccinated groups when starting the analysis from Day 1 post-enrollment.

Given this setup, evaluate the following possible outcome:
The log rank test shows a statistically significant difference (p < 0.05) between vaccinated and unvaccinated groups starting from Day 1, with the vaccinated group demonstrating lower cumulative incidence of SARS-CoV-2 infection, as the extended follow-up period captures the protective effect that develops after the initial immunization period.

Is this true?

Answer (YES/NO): YES